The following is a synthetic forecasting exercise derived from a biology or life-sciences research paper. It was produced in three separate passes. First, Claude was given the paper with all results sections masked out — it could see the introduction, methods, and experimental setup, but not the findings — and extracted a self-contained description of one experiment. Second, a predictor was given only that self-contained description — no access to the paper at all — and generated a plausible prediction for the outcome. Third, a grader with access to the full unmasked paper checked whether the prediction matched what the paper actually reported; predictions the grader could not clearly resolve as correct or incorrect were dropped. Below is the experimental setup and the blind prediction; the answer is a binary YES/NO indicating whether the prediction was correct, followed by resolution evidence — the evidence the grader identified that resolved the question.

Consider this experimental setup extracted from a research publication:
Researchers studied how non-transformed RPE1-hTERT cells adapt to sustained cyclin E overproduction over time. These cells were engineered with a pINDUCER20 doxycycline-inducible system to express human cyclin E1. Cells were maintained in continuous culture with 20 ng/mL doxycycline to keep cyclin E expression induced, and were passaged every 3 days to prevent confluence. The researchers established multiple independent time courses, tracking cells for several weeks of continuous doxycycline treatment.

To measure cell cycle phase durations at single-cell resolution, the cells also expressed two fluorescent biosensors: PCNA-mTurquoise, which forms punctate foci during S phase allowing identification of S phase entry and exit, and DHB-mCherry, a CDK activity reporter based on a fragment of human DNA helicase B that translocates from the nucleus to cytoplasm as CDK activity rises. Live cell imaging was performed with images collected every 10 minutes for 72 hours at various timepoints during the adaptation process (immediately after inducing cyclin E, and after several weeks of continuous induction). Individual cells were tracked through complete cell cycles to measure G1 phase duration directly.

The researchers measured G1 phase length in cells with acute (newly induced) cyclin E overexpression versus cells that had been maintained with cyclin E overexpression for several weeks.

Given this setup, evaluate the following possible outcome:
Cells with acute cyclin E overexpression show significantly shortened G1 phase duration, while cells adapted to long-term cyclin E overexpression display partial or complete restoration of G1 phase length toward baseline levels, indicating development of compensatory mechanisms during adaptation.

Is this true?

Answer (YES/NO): YES